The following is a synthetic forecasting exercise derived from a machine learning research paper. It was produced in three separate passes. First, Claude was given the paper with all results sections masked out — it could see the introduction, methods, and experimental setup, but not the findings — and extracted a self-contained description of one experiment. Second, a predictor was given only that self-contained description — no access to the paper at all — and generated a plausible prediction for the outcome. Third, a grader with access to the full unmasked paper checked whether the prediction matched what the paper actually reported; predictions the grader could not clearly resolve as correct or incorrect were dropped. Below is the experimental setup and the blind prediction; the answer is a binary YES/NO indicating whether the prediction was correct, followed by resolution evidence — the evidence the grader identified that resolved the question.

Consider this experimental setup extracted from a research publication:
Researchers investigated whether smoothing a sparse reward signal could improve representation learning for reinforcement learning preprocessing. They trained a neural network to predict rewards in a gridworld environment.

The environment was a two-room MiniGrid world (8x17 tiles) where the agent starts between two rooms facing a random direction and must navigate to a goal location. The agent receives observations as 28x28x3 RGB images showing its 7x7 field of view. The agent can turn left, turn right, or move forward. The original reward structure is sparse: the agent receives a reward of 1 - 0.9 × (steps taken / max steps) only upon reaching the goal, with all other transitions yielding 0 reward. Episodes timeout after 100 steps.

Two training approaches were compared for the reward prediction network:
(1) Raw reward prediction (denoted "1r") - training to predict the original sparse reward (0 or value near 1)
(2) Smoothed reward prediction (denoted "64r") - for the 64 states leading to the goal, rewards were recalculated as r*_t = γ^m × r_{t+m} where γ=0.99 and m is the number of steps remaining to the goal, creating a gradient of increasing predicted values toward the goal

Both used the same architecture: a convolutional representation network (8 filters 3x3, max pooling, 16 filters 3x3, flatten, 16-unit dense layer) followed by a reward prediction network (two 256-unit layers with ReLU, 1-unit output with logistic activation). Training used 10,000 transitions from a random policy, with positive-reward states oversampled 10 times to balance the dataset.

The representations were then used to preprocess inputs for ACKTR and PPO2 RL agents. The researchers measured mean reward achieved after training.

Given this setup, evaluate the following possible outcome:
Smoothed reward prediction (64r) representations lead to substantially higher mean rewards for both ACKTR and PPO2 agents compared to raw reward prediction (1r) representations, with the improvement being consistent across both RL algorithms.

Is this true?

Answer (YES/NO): NO